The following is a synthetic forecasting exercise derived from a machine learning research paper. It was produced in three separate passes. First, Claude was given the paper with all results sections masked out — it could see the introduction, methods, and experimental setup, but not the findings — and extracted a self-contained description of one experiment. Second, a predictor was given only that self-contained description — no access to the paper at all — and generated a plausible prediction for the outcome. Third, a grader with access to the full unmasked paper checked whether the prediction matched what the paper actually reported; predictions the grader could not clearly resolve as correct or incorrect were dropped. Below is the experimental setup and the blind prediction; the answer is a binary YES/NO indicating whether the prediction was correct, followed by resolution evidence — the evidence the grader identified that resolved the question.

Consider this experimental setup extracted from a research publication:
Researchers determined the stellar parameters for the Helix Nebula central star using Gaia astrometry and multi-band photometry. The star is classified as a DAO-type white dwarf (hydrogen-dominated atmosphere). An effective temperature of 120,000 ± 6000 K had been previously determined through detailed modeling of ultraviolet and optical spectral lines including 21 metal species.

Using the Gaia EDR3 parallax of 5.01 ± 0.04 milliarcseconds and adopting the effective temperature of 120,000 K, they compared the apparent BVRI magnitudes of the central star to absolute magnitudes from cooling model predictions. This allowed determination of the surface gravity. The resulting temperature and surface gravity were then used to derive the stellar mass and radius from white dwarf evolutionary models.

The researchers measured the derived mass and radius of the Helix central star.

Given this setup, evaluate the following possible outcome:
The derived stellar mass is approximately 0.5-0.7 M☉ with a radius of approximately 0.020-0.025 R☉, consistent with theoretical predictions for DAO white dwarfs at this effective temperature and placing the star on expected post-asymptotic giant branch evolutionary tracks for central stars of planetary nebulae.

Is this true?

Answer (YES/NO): YES